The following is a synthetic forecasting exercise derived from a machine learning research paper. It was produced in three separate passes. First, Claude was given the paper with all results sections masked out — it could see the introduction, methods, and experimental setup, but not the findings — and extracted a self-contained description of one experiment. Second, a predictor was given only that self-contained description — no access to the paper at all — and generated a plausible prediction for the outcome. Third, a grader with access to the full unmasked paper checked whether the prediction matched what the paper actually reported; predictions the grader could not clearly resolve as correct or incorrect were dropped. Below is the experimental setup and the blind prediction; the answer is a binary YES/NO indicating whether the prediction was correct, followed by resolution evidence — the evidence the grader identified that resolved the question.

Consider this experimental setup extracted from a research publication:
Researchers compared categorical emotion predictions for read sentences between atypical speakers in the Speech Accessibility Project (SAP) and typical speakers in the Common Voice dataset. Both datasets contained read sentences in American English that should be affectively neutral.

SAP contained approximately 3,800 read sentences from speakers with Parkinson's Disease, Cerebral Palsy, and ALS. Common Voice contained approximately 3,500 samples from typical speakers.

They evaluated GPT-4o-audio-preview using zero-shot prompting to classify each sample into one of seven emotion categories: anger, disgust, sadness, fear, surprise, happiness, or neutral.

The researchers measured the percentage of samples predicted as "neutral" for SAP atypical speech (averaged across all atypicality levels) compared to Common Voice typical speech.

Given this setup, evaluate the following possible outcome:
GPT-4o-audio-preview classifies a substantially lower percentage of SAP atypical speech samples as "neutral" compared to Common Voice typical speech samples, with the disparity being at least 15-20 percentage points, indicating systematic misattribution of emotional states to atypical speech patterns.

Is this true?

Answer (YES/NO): YES